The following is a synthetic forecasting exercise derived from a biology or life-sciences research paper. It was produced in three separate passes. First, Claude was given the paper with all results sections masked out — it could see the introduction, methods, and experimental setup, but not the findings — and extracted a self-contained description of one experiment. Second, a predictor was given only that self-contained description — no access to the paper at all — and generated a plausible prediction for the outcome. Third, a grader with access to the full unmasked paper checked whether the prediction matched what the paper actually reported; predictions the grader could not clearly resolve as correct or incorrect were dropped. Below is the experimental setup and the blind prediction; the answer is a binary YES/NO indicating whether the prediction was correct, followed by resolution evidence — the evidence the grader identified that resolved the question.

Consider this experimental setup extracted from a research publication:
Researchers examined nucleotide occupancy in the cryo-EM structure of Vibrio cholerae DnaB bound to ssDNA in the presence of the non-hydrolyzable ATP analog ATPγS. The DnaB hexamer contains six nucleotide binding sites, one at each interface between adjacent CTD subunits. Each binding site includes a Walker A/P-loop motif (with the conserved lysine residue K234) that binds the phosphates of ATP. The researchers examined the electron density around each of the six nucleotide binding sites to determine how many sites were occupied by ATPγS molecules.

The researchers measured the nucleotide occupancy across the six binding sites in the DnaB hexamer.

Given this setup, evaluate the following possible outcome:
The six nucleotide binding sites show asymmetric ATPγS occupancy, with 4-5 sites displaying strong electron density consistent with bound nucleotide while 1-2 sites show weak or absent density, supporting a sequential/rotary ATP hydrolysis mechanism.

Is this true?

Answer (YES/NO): NO